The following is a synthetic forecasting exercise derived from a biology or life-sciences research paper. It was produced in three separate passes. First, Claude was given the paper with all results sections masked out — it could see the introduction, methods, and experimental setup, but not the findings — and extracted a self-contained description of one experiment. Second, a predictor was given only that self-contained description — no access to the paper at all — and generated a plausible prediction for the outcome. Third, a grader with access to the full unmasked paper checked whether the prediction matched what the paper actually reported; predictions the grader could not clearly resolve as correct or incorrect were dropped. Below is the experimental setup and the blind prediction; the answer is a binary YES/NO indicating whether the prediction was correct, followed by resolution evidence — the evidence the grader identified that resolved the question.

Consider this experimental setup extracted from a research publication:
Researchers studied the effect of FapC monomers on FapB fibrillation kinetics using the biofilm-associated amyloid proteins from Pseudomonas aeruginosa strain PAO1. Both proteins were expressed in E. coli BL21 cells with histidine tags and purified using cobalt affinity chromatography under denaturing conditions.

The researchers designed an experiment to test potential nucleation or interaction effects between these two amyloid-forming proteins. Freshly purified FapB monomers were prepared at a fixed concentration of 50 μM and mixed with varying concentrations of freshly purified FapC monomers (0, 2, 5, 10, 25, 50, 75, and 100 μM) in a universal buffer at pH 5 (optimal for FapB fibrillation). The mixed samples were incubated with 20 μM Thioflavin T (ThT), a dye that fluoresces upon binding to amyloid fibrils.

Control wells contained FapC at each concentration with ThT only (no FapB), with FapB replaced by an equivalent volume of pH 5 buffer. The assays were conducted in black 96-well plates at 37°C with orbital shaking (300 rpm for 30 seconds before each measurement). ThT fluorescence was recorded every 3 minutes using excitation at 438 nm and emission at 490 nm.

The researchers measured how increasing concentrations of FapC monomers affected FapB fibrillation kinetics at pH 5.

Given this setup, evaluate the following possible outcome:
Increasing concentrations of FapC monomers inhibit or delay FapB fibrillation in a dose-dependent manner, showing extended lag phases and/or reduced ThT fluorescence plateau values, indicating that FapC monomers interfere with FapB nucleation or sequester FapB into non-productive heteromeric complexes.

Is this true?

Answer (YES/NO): YES